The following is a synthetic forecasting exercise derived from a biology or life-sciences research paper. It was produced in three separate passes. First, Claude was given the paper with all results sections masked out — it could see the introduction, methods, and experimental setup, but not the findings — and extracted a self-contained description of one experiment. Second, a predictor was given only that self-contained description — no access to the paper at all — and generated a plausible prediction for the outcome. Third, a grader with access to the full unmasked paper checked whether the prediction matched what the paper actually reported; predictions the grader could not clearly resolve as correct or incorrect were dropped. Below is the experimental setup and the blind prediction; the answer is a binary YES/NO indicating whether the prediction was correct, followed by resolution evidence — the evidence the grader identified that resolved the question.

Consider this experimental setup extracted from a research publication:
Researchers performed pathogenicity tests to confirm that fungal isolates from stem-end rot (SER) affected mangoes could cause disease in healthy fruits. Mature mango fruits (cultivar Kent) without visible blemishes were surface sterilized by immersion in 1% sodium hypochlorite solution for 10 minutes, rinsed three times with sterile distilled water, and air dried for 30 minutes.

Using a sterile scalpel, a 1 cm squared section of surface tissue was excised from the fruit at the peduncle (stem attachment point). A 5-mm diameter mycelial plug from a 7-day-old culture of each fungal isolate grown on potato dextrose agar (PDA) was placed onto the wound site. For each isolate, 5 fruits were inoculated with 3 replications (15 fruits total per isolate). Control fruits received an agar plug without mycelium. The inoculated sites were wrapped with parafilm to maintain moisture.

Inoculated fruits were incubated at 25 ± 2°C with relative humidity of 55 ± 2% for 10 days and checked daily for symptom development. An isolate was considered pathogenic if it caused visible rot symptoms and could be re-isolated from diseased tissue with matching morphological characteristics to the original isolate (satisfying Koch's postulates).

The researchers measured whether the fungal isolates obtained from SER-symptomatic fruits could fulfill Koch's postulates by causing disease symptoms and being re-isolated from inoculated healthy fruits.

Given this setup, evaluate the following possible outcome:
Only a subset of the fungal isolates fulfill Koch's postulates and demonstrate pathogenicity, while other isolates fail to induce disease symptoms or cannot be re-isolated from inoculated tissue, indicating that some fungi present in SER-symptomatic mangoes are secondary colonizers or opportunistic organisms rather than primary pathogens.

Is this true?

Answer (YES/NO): NO